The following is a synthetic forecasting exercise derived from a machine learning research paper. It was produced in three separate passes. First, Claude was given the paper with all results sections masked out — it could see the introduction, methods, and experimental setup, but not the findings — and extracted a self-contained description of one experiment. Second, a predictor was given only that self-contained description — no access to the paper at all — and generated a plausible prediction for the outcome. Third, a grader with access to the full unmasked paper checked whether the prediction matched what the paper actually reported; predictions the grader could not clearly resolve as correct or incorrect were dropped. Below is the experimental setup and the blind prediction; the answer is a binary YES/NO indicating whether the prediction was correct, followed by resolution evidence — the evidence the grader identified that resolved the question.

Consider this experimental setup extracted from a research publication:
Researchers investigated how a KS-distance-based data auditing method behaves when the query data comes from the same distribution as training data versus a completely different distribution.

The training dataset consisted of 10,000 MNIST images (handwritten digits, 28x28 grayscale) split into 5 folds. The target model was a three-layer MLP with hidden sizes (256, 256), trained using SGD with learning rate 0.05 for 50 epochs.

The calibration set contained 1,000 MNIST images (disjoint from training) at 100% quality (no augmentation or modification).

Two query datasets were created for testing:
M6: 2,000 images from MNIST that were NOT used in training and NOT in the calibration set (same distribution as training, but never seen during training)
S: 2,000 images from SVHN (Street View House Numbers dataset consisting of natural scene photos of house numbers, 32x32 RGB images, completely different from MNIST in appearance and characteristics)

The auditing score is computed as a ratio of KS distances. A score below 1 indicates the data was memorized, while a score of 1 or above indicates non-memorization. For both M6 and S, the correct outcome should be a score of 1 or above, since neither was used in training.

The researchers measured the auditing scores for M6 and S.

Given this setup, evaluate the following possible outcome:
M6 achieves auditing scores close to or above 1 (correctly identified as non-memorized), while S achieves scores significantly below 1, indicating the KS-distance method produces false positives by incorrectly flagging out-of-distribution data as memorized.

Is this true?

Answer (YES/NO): NO